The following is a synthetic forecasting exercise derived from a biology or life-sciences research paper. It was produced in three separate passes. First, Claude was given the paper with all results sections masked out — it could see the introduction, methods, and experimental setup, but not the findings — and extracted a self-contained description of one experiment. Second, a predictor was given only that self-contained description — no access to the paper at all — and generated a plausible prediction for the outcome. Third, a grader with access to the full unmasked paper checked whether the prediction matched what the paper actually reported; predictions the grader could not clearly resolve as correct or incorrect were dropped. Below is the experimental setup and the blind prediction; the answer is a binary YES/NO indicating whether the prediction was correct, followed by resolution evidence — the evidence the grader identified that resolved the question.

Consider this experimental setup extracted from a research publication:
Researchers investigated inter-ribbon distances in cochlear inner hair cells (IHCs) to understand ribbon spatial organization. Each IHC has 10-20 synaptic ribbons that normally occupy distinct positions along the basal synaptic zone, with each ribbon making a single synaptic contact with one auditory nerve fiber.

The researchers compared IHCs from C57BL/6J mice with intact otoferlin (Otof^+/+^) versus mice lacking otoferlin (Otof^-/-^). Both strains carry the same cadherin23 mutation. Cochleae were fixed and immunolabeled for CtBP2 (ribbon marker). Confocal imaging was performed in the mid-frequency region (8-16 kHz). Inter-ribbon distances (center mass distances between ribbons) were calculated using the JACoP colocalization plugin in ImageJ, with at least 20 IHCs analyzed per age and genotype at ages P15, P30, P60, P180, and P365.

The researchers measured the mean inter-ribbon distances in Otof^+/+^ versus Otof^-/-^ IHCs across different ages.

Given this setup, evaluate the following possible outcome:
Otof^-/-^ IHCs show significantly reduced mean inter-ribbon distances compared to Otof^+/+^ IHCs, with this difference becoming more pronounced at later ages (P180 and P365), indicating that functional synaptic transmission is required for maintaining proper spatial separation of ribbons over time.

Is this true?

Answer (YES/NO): NO